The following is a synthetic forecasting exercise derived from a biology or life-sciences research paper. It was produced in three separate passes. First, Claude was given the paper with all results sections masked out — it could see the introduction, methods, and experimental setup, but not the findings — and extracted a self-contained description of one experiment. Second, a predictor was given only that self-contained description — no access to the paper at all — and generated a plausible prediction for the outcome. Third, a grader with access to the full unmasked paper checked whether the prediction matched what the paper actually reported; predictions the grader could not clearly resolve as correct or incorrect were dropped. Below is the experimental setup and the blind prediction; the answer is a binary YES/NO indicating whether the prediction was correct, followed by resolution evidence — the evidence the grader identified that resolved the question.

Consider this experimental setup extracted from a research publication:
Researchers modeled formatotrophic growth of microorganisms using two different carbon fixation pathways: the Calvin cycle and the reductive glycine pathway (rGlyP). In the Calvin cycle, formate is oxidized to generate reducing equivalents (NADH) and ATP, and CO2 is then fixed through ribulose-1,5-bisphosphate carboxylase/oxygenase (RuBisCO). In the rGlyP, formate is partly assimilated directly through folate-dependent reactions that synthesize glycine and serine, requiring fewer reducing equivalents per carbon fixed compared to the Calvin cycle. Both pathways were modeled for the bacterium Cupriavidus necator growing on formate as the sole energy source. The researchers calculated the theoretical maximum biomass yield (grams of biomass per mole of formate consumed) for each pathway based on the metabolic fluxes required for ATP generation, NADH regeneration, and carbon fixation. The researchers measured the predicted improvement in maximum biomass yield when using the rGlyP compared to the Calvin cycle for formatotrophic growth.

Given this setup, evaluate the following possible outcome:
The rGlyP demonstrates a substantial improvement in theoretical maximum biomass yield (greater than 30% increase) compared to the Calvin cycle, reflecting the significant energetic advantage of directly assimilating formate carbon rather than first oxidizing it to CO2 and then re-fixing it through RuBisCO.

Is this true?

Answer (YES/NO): NO